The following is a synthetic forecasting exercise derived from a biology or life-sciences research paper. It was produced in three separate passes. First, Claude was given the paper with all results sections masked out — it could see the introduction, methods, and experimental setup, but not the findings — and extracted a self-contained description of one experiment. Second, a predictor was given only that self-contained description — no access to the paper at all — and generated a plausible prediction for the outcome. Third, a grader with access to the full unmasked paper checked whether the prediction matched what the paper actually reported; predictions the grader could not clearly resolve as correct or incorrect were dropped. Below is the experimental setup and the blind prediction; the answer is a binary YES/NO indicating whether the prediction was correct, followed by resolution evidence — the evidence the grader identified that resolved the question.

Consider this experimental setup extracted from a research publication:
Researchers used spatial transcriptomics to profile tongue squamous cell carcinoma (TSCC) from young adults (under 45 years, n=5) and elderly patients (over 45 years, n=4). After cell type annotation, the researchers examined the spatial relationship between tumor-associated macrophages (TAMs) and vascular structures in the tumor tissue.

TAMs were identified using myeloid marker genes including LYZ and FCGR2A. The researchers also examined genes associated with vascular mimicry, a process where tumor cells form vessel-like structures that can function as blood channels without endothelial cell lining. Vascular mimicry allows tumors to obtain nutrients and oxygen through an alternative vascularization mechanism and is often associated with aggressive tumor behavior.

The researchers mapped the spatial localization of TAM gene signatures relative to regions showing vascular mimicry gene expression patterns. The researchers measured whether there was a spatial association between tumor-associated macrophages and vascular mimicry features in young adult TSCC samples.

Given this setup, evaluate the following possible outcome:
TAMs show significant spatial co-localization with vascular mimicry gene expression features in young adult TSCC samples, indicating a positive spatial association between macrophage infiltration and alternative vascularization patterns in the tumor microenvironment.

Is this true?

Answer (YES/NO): YES